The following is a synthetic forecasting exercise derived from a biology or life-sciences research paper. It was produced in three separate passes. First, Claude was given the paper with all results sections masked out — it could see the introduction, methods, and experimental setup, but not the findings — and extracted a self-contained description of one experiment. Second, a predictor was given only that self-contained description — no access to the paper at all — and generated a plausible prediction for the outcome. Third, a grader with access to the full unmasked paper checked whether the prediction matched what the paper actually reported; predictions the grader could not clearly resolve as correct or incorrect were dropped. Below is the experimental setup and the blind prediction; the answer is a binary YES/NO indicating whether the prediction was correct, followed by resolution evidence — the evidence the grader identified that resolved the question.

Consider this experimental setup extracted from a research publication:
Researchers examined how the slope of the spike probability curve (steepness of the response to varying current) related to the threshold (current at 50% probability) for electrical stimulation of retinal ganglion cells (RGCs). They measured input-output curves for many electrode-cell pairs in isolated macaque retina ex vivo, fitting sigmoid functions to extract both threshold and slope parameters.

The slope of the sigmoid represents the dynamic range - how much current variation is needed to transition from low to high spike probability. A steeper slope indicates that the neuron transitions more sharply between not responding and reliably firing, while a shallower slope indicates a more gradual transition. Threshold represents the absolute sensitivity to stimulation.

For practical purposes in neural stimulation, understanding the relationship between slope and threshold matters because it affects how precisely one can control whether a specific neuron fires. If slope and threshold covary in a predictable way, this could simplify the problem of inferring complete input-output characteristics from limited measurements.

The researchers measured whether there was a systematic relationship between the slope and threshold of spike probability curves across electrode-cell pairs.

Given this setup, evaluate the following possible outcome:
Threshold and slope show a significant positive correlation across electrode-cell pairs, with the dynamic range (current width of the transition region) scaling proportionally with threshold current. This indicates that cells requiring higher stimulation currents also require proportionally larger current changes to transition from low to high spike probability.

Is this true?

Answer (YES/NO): NO